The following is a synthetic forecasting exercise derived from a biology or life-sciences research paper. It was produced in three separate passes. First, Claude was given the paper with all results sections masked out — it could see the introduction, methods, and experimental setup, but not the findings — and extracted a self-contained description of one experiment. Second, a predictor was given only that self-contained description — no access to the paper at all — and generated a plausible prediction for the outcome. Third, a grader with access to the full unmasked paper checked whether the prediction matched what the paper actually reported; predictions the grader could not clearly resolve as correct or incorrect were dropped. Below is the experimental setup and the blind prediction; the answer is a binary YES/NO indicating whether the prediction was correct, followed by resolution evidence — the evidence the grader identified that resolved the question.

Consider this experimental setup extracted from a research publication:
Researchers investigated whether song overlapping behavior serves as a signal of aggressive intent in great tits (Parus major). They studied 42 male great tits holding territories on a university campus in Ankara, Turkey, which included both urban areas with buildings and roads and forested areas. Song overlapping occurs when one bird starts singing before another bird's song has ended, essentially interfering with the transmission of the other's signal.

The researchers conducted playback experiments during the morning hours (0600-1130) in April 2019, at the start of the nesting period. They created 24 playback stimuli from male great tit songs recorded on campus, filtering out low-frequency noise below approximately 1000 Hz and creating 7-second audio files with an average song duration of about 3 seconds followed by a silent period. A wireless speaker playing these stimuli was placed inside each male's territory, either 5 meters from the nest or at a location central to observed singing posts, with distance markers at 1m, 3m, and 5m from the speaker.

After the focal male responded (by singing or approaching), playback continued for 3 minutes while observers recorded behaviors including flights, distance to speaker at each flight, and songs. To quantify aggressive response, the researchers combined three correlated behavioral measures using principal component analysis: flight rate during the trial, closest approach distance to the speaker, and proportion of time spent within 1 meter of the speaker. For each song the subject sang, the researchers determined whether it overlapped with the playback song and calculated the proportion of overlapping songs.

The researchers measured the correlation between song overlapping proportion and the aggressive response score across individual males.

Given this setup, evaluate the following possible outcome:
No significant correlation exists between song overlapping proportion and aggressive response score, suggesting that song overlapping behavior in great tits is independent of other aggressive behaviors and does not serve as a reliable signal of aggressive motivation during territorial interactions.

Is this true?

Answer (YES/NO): NO